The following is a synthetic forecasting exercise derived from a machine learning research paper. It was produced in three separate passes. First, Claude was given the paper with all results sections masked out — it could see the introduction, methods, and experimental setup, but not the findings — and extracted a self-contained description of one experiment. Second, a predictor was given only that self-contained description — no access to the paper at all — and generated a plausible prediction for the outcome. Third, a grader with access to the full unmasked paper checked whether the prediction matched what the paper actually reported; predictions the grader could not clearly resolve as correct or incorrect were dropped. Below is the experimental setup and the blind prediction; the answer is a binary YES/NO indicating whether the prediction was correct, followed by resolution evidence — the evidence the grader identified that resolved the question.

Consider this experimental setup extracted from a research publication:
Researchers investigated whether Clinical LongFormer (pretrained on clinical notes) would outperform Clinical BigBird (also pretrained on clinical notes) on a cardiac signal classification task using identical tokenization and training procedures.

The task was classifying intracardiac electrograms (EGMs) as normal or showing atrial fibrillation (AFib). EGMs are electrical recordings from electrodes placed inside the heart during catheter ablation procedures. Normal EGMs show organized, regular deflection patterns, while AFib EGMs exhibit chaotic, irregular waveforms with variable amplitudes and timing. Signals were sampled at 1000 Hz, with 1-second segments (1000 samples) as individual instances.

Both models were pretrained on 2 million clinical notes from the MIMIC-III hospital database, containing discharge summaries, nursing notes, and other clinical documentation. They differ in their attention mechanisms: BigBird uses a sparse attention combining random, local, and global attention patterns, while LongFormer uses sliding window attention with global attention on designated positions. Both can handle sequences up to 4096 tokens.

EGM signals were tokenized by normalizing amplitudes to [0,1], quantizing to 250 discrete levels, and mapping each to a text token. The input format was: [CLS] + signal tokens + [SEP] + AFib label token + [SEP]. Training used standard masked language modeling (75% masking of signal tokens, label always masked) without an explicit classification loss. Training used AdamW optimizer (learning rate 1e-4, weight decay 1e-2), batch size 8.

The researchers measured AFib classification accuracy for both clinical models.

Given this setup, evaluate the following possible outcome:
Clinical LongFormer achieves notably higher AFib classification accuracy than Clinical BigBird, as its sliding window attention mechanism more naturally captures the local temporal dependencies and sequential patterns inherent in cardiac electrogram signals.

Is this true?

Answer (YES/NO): YES